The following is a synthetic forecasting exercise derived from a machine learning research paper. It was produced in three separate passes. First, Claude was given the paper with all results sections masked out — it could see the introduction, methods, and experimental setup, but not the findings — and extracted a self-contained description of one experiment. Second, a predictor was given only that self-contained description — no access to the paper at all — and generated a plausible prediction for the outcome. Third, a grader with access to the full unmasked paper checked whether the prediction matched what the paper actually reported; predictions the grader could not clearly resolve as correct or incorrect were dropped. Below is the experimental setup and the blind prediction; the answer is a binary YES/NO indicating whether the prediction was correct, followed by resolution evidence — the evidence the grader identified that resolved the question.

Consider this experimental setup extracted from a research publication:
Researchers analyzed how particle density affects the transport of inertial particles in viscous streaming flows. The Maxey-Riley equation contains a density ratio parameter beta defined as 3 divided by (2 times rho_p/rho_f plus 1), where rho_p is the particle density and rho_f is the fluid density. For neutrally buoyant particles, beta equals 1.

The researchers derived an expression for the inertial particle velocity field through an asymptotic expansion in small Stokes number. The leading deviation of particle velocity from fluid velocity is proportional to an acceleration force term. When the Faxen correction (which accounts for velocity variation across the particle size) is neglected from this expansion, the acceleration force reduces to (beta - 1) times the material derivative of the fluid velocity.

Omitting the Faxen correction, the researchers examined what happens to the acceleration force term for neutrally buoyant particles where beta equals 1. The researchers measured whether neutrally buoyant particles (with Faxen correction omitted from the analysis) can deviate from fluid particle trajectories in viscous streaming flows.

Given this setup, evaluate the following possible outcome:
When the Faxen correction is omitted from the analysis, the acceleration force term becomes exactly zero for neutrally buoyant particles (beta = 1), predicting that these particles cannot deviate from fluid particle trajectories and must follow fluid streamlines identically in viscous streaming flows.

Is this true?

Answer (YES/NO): YES